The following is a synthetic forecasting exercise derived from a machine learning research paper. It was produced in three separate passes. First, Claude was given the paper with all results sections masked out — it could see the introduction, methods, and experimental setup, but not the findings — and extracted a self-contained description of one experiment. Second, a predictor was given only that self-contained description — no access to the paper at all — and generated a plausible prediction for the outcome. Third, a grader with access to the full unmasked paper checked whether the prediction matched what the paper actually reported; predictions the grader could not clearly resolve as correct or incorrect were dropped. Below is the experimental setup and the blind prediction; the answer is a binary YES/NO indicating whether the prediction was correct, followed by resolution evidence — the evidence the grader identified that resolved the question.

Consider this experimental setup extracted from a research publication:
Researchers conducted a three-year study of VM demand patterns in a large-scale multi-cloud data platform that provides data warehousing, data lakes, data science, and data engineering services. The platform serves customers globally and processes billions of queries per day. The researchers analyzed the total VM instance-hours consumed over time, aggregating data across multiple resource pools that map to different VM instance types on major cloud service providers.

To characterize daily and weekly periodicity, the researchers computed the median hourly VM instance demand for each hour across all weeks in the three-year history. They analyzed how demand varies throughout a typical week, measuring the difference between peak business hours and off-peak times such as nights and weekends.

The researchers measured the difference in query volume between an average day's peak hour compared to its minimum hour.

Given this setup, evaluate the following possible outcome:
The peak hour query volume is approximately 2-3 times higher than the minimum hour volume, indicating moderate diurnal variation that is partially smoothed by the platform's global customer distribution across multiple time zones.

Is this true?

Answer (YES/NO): NO